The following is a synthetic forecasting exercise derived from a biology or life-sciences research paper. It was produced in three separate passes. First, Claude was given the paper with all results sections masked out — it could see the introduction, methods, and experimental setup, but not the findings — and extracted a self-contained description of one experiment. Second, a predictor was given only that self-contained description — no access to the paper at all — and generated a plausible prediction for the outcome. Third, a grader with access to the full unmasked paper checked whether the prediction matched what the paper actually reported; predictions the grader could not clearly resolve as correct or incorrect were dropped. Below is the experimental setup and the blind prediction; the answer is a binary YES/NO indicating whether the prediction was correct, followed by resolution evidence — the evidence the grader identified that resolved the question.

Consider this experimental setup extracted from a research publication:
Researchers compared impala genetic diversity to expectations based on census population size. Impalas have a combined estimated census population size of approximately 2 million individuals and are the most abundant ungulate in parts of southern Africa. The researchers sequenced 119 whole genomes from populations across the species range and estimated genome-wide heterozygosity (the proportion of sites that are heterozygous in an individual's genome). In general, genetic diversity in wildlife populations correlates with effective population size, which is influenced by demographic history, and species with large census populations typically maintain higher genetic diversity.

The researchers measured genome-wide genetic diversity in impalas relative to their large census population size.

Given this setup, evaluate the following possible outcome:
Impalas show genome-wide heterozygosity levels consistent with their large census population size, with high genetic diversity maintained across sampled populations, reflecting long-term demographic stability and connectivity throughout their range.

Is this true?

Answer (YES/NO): NO